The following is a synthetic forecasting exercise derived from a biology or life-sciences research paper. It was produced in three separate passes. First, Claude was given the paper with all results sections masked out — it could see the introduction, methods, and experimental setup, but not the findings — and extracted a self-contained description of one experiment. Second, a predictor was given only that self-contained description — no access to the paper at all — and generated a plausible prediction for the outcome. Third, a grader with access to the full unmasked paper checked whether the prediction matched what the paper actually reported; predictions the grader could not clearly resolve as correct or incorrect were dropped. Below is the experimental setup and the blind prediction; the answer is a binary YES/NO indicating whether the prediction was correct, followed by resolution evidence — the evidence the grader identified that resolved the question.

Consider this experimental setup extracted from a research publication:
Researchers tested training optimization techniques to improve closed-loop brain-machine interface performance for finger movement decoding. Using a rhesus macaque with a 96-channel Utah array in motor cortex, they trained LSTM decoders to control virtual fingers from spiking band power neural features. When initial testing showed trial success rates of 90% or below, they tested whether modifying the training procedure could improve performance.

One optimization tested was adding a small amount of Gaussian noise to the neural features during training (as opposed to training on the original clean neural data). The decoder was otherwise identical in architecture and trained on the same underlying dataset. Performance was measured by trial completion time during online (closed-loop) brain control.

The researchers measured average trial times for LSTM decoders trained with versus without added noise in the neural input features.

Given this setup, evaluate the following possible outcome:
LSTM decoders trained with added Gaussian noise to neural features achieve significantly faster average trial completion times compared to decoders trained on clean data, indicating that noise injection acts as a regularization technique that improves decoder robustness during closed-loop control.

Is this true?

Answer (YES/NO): NO